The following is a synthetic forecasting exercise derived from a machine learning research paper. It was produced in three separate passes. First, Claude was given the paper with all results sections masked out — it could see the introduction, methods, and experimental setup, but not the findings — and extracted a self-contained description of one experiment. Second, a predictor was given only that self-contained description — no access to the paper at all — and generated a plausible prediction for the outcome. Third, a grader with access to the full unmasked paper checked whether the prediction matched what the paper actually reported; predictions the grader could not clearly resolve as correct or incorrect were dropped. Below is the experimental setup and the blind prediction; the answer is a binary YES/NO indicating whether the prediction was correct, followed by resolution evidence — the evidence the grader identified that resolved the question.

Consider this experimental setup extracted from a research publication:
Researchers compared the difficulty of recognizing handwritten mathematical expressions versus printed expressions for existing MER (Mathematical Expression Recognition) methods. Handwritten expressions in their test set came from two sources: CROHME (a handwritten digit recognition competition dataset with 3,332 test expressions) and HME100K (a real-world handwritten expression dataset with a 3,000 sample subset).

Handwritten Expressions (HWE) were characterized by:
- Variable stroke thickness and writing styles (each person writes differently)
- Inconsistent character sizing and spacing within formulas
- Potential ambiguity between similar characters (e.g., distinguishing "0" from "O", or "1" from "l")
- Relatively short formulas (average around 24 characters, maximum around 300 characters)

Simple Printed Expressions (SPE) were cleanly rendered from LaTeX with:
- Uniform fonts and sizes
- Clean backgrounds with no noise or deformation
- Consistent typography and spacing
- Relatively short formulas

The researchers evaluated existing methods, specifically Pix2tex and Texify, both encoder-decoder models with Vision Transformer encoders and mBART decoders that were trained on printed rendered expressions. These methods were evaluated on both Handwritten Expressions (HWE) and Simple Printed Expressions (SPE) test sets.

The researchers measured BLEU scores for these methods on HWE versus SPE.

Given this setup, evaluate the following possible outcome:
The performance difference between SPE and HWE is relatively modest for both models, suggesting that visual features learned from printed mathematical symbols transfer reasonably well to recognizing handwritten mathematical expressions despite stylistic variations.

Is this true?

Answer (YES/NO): NO